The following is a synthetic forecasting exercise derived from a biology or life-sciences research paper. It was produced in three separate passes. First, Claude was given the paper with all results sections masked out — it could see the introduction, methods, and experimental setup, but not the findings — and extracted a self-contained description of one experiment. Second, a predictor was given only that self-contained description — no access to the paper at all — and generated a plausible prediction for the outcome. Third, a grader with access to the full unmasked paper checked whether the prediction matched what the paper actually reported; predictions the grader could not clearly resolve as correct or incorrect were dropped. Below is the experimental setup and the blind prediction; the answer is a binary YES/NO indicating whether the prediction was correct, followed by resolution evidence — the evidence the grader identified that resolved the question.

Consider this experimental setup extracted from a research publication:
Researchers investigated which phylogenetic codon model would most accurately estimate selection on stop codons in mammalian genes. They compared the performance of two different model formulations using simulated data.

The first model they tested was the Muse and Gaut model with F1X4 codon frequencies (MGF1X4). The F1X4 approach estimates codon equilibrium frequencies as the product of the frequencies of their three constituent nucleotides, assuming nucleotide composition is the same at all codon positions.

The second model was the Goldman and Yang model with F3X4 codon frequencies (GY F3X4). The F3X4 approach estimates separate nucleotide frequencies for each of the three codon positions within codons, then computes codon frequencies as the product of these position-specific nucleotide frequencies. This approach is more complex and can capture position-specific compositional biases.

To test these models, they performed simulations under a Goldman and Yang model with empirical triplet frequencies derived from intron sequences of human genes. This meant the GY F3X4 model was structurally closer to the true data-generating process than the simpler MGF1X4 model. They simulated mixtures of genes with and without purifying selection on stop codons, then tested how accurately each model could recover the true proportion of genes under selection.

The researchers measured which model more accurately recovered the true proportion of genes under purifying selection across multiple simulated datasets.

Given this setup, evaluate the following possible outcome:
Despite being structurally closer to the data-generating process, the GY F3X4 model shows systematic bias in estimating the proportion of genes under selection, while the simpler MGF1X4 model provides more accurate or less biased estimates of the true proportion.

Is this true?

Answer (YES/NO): YES